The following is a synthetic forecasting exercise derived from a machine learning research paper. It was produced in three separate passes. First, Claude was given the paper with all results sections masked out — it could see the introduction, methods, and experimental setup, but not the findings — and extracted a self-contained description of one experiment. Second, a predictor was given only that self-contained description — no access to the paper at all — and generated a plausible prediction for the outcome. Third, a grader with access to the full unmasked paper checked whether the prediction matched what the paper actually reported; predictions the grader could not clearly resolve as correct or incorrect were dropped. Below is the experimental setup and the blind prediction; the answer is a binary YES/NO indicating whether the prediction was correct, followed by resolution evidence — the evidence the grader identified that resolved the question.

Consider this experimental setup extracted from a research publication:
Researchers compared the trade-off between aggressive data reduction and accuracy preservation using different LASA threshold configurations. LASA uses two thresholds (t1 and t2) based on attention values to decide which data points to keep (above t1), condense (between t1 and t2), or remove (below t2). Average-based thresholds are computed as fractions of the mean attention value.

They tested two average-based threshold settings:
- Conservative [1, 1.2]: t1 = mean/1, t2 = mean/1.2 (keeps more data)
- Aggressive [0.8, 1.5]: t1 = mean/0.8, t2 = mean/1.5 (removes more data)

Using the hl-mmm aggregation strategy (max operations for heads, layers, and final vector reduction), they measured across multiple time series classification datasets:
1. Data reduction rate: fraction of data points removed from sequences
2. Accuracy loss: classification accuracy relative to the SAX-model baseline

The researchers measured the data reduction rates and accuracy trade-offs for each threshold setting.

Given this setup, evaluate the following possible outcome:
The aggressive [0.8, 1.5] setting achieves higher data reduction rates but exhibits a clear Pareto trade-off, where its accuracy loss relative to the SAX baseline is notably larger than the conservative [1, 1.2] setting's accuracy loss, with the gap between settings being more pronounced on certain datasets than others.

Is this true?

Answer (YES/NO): NO